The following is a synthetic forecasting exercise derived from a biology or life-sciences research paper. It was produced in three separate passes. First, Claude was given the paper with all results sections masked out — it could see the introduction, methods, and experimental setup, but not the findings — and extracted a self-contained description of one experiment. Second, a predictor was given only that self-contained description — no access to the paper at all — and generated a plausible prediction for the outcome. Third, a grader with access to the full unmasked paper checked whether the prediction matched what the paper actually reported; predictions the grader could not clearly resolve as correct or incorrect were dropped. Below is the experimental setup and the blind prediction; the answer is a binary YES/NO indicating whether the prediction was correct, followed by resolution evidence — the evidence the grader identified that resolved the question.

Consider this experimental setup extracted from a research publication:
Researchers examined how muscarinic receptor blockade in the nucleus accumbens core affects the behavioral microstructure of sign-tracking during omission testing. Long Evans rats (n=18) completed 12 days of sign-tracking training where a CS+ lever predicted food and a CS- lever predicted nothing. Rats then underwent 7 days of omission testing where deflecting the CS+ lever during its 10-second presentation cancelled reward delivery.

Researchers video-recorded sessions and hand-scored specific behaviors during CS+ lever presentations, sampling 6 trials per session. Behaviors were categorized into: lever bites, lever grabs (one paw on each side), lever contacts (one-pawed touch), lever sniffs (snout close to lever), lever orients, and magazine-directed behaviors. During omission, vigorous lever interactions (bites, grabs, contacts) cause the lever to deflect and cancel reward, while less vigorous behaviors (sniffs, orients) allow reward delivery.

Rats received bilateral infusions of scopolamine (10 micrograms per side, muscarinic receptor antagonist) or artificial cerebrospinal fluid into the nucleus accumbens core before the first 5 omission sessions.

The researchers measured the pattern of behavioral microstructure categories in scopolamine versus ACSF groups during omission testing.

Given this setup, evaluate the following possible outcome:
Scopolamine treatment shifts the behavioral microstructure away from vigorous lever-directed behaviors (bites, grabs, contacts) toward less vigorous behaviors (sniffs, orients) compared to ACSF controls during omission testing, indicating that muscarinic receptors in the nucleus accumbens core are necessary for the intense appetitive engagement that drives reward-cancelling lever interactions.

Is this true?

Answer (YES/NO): NO